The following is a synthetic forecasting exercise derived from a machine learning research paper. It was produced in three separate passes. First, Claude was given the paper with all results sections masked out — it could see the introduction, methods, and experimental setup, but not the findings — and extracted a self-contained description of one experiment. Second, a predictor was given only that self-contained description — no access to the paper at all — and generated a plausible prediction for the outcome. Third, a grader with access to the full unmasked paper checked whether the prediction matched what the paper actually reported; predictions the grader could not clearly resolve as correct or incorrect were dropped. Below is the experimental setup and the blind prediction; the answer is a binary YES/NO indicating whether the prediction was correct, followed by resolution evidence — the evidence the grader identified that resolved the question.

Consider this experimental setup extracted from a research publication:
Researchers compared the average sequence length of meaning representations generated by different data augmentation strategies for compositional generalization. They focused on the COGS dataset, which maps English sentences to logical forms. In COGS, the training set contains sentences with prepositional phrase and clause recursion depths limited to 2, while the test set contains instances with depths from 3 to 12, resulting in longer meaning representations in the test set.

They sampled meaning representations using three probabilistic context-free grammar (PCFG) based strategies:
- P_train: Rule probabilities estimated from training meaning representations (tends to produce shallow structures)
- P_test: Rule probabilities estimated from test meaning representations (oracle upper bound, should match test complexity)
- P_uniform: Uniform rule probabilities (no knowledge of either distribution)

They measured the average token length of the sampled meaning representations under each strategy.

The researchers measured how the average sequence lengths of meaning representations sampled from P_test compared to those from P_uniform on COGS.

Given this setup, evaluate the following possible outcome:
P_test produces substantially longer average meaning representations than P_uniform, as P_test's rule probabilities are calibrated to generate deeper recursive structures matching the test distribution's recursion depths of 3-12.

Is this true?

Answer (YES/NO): NO